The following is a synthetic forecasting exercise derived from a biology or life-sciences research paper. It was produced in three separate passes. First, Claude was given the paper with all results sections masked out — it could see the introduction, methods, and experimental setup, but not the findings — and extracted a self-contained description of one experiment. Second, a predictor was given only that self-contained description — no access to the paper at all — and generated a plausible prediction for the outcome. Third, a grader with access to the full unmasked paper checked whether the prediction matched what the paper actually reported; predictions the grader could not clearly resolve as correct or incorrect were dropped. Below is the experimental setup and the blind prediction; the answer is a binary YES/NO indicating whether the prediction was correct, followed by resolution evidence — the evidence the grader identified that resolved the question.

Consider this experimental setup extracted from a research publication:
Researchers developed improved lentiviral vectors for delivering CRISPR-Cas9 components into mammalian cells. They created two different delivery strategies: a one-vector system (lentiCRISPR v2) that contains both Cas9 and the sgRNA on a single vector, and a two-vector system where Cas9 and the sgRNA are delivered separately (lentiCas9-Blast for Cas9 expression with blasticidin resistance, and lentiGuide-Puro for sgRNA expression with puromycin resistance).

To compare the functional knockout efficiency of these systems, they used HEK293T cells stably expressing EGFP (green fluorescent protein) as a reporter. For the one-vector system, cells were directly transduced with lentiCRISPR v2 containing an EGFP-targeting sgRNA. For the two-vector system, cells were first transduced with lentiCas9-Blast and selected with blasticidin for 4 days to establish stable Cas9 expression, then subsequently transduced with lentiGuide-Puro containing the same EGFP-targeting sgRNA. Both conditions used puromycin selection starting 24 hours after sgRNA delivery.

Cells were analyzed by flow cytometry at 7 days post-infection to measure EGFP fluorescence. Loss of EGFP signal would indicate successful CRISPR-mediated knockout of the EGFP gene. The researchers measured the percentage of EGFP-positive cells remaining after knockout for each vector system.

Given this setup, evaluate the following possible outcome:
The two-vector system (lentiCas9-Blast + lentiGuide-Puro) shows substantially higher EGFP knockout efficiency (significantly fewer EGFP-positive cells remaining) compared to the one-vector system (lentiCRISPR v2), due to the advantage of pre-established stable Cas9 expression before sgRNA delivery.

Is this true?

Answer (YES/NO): NO